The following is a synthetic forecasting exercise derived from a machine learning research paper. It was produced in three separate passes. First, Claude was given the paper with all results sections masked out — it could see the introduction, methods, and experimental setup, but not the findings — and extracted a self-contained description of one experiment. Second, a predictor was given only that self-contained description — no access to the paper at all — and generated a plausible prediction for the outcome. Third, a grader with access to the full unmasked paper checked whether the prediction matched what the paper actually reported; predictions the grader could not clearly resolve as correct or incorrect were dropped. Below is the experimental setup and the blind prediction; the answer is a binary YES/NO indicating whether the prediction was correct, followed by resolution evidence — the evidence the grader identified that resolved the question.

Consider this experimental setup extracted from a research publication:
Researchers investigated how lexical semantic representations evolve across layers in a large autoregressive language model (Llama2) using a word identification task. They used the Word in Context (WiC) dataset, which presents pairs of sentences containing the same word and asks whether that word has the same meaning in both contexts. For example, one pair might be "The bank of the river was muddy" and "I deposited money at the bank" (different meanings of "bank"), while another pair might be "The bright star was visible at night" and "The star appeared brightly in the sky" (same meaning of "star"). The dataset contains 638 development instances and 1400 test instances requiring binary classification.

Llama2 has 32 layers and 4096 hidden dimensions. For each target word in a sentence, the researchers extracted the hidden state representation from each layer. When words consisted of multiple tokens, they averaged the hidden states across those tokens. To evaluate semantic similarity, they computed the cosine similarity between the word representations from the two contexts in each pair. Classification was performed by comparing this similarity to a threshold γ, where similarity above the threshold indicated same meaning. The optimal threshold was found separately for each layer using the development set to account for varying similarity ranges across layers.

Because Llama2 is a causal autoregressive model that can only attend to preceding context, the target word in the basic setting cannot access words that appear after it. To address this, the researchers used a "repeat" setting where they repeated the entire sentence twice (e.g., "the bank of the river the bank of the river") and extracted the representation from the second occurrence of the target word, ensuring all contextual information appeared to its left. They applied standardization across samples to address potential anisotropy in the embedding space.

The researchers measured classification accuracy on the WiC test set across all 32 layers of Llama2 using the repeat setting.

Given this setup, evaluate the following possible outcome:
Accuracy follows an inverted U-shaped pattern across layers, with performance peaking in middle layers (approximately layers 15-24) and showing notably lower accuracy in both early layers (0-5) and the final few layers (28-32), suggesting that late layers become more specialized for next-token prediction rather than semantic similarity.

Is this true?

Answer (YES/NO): NO